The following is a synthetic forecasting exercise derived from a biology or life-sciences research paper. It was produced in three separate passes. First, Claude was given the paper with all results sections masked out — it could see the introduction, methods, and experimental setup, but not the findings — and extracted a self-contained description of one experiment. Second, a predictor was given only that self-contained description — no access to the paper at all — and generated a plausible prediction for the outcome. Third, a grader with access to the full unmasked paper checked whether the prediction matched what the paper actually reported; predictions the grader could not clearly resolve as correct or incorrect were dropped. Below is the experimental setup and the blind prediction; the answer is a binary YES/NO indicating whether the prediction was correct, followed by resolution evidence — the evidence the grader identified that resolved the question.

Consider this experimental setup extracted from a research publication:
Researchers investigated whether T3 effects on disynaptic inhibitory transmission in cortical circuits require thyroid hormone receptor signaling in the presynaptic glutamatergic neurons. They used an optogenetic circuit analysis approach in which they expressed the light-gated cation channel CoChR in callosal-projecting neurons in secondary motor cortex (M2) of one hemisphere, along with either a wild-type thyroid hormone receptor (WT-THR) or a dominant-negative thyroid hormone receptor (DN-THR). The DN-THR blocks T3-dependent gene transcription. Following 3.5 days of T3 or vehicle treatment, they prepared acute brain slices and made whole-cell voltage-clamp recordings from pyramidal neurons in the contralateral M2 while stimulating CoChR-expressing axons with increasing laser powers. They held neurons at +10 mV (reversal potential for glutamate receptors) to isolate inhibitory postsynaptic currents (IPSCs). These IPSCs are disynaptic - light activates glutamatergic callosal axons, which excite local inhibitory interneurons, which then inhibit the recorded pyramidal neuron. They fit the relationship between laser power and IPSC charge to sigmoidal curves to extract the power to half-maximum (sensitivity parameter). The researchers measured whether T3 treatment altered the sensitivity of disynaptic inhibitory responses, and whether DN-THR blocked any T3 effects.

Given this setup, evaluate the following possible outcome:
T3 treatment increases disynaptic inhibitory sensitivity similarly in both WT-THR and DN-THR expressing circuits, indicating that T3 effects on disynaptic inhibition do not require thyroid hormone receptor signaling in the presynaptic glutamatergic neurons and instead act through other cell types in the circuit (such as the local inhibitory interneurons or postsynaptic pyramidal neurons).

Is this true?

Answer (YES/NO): NO